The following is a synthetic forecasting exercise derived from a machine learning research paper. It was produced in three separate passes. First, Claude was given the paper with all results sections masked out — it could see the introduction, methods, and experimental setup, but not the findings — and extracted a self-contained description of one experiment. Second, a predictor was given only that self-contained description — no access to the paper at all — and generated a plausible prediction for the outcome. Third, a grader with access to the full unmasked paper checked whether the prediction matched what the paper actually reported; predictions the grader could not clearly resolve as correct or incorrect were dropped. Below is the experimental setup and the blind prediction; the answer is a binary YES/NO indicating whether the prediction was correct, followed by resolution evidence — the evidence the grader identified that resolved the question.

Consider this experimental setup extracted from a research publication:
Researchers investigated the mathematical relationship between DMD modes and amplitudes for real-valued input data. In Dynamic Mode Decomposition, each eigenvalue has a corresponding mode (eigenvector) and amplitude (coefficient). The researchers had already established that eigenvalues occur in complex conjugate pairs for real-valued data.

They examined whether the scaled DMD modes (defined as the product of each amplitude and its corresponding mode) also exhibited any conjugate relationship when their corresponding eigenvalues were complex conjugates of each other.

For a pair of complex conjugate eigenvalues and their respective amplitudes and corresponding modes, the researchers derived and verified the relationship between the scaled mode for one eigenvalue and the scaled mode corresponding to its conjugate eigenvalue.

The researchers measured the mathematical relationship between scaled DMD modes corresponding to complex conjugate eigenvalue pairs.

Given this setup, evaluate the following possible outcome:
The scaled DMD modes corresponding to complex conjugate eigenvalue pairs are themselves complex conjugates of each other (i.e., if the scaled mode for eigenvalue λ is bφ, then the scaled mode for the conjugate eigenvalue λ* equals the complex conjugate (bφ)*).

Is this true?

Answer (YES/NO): YES